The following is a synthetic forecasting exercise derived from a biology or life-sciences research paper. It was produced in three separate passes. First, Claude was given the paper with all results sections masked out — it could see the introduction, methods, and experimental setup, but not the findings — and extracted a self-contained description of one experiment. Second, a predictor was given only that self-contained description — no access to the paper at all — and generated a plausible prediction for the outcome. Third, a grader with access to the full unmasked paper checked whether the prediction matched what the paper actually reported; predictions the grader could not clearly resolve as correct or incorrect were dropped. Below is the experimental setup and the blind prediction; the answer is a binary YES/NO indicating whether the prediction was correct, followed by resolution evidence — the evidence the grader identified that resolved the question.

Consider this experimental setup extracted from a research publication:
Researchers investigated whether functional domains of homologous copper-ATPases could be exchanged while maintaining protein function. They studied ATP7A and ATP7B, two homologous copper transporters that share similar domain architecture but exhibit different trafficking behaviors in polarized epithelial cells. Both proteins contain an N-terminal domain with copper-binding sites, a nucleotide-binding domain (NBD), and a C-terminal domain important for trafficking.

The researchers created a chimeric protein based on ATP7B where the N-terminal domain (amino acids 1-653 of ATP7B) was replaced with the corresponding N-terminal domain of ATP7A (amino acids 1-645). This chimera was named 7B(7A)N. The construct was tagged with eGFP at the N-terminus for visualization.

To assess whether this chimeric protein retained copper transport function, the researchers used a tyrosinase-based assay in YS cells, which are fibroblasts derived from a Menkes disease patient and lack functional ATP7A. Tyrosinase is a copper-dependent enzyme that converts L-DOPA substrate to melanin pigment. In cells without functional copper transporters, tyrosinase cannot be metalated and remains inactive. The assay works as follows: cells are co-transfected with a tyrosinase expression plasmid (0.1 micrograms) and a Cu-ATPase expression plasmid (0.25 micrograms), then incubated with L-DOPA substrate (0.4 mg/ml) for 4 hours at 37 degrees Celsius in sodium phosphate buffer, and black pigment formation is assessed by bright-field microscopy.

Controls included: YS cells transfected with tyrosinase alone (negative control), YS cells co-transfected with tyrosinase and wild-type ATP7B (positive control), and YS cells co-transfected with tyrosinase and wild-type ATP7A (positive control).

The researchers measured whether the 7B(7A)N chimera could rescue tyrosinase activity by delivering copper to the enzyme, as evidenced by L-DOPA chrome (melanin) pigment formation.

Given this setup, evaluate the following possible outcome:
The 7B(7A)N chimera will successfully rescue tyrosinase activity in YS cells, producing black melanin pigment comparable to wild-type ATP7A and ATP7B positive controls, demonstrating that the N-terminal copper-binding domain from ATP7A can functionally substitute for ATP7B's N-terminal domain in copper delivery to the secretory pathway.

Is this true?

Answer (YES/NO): YES